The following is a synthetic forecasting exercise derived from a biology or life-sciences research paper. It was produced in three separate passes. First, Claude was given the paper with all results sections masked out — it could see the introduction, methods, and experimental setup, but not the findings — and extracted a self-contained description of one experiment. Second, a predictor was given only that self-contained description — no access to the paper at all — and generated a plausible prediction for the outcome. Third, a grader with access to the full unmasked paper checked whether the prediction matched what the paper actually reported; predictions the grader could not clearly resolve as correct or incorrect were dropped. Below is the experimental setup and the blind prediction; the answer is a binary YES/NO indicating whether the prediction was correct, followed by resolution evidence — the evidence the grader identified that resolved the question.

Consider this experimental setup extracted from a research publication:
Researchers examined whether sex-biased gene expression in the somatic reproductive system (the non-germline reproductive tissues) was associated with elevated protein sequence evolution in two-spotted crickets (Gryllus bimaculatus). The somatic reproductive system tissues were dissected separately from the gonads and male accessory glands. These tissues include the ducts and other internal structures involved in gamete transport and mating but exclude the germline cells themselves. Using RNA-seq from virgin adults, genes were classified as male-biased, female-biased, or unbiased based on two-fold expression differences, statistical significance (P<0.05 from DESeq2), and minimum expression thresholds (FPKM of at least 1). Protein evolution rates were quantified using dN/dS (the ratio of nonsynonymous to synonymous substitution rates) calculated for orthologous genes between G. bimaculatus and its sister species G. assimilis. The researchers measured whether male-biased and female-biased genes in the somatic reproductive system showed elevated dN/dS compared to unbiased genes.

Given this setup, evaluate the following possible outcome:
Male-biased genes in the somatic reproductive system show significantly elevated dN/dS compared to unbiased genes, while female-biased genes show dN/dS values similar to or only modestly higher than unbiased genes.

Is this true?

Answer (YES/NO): NO